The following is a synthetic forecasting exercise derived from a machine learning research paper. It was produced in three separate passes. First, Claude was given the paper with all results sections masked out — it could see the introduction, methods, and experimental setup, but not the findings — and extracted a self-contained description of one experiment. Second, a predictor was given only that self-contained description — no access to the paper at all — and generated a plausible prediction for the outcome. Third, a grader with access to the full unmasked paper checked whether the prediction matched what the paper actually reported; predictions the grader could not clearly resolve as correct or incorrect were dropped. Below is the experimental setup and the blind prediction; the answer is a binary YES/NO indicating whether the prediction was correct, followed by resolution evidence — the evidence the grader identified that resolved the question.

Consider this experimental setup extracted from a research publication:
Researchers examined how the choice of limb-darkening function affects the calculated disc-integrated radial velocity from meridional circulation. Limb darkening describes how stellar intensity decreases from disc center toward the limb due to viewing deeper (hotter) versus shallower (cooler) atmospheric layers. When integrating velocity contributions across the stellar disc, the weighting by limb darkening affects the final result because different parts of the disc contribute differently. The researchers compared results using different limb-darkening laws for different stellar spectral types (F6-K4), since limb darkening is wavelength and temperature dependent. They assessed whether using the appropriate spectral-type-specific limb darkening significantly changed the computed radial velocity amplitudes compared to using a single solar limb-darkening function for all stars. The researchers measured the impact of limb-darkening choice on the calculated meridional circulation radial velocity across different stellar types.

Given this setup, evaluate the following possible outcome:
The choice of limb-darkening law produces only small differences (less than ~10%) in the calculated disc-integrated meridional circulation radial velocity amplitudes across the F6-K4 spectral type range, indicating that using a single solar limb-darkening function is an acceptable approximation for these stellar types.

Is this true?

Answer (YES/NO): YES